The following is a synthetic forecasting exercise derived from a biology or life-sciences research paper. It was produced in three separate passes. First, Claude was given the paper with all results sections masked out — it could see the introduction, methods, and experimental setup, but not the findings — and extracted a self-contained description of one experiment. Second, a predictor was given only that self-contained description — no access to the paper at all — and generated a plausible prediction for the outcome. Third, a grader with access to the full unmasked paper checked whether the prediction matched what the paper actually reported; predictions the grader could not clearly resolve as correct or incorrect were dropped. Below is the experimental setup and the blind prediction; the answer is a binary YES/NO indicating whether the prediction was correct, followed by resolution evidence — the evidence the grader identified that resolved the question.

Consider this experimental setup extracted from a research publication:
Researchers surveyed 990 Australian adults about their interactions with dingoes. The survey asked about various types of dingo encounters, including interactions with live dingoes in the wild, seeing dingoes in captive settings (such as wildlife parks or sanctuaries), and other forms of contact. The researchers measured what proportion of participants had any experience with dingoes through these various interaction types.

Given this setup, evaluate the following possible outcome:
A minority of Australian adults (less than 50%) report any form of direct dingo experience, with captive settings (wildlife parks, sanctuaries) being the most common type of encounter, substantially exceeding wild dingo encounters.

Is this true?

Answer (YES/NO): NO